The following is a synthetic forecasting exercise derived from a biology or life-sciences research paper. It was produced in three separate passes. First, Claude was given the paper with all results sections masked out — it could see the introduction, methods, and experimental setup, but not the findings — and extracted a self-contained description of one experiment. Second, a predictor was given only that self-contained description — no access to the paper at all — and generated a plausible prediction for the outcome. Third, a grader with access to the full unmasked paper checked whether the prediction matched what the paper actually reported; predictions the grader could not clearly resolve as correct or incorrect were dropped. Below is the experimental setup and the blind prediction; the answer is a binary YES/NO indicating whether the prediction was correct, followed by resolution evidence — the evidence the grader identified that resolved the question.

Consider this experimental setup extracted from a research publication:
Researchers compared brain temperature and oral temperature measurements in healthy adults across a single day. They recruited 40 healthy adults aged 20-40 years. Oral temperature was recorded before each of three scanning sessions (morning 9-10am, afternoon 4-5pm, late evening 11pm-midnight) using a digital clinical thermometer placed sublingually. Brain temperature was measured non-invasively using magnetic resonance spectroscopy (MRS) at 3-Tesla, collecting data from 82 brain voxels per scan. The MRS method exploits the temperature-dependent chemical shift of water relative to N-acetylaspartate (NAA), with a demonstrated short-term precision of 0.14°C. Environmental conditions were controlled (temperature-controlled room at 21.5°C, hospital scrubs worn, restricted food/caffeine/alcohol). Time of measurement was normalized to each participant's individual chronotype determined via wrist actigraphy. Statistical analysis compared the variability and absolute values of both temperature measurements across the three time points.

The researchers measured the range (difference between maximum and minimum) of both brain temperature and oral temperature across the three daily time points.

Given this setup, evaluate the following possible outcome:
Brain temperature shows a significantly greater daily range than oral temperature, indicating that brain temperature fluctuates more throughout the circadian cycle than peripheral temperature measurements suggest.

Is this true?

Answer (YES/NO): YES